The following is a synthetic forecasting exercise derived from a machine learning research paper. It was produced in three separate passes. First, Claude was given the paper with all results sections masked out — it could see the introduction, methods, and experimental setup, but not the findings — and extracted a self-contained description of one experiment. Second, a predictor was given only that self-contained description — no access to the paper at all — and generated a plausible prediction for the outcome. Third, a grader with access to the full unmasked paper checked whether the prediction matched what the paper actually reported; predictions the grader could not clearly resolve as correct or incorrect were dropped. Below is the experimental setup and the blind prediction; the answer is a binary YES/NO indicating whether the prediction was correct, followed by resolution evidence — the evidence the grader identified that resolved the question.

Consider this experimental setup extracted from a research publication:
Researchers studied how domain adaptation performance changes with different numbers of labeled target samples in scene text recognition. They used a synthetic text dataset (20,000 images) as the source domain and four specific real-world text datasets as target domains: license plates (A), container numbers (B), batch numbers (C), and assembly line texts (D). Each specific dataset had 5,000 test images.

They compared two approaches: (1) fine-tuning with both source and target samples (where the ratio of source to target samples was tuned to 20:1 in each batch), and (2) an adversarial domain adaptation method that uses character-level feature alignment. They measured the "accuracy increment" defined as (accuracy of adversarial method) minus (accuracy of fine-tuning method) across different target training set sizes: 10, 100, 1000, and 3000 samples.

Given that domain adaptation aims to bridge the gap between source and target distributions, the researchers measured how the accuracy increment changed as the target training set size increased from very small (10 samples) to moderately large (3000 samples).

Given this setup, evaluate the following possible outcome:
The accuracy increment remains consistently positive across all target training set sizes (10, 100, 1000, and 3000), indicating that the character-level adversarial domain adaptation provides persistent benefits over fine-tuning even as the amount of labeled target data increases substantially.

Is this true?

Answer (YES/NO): NO